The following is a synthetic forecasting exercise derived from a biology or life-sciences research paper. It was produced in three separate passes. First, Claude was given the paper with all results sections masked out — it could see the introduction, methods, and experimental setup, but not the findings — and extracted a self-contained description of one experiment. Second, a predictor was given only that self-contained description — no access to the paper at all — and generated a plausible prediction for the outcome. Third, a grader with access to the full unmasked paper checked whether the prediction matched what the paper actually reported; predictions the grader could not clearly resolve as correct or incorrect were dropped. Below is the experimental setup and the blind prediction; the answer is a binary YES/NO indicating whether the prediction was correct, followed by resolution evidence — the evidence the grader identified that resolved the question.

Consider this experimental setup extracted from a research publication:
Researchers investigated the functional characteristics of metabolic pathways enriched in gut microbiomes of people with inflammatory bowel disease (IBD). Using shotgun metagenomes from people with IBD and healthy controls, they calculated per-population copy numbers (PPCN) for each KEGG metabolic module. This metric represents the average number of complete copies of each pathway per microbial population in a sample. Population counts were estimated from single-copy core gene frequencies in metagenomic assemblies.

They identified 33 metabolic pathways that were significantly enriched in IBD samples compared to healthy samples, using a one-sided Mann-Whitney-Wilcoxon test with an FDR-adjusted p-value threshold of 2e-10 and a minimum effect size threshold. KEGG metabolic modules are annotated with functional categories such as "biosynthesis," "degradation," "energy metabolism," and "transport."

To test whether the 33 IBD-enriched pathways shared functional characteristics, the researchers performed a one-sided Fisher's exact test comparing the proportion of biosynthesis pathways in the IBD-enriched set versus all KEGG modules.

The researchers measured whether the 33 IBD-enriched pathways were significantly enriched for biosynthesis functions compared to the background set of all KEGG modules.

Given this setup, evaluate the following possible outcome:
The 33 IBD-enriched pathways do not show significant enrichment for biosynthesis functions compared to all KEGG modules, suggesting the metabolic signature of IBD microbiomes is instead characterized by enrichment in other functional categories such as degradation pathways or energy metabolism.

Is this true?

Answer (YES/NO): NO